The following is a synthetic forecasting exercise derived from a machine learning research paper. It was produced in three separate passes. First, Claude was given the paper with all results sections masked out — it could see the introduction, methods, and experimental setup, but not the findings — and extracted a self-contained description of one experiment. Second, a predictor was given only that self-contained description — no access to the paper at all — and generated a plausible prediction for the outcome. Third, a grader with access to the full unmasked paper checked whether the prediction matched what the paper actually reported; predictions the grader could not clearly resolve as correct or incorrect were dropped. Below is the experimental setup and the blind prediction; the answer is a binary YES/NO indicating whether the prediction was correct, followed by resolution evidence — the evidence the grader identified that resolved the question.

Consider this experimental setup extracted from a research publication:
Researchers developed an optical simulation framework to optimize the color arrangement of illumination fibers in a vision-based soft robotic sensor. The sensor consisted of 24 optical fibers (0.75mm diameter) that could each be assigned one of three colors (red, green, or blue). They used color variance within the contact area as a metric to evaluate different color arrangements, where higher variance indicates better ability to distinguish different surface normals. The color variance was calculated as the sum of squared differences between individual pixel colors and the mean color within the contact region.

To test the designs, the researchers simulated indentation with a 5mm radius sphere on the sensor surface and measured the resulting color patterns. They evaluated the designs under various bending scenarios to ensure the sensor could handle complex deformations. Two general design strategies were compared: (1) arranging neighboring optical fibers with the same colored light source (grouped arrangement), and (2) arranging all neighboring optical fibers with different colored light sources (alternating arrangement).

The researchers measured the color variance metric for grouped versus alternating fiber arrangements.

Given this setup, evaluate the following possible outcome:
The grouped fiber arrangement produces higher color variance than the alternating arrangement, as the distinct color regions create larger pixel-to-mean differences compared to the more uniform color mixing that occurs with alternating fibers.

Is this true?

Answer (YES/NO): YES